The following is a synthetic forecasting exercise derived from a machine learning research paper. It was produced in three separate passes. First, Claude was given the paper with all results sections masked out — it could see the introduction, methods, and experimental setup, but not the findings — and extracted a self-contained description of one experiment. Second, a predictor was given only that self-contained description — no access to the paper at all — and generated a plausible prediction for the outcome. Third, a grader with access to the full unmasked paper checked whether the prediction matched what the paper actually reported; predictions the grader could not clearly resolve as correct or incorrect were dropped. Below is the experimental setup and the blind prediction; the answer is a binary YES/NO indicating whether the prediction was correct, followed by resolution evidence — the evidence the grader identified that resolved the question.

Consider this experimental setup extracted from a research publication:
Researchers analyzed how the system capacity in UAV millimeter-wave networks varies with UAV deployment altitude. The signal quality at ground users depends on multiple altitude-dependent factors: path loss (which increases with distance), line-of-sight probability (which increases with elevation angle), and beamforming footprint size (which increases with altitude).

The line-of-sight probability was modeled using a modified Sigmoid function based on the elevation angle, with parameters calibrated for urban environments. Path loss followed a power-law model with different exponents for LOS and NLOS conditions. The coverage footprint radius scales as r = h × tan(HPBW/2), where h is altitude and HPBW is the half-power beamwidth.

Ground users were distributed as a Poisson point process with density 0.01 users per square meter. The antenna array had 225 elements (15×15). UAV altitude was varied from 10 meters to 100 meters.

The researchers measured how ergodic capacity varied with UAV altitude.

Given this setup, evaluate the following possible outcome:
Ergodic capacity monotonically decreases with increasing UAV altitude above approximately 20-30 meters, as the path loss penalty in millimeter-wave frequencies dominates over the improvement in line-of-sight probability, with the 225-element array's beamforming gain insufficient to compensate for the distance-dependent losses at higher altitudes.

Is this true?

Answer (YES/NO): NO